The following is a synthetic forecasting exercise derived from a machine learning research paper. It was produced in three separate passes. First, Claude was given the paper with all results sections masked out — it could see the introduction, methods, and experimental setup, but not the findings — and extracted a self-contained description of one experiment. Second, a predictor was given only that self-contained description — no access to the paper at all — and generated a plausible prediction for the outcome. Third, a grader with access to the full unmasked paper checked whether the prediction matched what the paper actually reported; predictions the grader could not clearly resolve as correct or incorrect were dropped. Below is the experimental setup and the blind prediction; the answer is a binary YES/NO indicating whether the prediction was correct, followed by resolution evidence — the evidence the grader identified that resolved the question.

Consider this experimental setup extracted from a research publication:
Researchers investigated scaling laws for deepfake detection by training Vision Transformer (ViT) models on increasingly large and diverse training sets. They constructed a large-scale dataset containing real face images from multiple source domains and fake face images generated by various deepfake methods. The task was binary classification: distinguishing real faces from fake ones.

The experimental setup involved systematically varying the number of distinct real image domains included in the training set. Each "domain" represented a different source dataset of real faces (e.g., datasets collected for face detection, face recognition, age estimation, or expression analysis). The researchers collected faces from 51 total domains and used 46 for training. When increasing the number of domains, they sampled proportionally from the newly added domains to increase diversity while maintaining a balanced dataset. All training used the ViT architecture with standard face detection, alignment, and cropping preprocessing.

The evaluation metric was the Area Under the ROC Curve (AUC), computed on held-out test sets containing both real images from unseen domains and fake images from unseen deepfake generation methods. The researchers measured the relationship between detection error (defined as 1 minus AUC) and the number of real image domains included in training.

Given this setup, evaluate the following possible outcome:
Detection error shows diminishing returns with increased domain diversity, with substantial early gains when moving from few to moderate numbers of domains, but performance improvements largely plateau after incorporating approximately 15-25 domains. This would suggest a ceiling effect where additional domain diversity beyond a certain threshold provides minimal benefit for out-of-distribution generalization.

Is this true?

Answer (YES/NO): NO